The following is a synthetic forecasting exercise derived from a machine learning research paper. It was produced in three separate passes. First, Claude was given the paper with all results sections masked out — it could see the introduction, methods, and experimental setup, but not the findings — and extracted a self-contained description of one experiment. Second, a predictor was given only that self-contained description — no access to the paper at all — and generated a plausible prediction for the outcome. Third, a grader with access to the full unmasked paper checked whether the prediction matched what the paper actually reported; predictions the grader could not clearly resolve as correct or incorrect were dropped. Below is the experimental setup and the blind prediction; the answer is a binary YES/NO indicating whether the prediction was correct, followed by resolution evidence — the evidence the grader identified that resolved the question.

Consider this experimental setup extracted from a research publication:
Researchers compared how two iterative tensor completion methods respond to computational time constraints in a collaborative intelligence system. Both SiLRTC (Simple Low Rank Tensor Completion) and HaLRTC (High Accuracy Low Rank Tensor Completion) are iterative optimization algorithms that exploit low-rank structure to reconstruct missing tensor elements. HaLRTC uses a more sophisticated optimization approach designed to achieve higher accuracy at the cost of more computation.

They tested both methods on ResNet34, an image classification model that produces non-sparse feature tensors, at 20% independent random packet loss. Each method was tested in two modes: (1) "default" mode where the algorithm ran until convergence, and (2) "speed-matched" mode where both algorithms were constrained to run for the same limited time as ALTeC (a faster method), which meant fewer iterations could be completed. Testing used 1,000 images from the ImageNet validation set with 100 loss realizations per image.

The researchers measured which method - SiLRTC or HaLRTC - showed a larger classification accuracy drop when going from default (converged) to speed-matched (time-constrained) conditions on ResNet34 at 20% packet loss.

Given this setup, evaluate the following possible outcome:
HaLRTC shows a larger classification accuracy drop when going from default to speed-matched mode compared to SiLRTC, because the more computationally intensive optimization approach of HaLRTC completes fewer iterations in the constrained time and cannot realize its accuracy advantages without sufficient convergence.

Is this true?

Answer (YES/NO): YES